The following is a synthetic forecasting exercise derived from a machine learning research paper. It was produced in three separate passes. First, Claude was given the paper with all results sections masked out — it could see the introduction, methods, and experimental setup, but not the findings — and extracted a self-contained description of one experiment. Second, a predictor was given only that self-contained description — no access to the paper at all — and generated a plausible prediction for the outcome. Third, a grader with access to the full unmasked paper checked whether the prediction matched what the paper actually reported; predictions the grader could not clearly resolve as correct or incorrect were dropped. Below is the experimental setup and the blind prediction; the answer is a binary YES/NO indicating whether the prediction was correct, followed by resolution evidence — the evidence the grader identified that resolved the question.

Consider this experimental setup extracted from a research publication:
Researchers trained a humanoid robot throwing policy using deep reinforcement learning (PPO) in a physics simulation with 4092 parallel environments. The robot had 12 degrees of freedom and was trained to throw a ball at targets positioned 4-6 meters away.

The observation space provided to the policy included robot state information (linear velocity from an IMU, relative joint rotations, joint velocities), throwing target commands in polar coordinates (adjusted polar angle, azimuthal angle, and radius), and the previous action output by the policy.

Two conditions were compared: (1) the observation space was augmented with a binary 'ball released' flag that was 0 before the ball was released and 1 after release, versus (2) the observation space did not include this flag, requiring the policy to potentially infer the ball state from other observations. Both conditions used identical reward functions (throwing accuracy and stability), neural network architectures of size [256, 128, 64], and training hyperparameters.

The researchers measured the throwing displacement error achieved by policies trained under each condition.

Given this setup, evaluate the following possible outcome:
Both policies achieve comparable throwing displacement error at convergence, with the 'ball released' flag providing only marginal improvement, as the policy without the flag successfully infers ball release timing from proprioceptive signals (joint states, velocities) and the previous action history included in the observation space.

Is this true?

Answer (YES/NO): YES